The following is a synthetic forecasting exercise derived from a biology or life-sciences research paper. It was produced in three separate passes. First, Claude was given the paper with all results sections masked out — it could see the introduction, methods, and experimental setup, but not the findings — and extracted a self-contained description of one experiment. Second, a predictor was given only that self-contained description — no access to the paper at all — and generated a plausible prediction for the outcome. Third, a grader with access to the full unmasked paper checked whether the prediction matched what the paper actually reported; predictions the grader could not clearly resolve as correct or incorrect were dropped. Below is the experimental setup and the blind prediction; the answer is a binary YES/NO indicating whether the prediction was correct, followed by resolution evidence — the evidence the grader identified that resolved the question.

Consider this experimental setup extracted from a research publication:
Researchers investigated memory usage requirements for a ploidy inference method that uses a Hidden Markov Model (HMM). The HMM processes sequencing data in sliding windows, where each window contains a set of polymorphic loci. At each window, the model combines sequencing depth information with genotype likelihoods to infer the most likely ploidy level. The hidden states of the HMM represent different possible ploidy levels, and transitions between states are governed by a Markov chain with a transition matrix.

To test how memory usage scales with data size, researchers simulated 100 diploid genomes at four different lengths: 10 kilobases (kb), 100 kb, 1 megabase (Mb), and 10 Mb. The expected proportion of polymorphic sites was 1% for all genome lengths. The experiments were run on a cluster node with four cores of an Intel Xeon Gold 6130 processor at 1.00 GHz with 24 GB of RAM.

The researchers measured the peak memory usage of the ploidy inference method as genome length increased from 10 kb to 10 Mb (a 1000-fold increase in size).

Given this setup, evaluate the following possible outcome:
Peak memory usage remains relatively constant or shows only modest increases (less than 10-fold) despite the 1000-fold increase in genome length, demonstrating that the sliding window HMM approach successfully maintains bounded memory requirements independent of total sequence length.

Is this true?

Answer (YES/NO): YES